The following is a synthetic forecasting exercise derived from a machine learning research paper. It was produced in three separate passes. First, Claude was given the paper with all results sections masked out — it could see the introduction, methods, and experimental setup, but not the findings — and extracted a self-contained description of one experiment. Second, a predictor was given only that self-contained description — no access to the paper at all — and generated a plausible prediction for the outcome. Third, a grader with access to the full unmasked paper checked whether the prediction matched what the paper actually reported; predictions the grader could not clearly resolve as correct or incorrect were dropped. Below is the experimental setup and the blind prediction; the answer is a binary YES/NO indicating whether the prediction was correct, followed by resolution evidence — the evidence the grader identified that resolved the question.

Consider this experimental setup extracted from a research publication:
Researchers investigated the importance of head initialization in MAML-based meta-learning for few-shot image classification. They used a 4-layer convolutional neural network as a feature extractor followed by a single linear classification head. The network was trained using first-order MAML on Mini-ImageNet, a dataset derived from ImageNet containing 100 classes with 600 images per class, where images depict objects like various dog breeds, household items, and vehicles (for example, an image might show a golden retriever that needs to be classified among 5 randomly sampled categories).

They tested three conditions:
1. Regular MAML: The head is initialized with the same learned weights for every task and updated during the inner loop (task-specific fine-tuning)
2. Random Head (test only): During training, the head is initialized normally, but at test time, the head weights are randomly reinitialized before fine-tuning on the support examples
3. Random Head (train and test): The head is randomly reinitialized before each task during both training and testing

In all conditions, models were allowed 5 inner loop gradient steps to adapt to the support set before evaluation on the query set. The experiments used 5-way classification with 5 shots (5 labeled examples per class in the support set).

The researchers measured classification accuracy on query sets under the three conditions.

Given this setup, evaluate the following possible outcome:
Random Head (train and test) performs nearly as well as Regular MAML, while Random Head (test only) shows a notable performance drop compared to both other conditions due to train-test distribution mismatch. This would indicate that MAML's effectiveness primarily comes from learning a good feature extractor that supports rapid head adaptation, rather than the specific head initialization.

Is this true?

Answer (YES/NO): NO